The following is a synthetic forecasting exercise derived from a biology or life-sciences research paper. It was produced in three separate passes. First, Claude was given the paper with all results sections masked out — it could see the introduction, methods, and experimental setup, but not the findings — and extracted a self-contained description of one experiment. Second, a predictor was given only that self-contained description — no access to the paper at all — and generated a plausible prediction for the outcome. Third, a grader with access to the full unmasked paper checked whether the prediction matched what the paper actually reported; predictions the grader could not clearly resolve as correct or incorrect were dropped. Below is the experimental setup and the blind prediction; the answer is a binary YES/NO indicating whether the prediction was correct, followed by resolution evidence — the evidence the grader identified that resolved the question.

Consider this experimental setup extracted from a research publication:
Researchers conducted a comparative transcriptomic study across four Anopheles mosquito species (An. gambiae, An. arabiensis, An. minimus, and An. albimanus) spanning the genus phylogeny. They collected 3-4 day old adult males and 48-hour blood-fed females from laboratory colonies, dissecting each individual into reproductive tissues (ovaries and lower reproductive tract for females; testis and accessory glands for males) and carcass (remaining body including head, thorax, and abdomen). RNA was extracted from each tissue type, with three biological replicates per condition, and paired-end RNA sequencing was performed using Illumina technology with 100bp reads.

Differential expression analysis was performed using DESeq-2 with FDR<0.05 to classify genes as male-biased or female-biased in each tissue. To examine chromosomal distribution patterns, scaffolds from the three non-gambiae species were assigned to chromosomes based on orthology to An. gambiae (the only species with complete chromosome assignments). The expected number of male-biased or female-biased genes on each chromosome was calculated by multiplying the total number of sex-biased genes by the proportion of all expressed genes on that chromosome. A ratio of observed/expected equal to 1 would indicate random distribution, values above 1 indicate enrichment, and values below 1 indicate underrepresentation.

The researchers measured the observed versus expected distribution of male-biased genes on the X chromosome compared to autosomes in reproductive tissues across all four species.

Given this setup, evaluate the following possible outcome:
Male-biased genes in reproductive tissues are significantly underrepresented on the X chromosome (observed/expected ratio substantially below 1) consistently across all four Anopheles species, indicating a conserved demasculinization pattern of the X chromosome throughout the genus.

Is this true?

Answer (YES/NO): YES